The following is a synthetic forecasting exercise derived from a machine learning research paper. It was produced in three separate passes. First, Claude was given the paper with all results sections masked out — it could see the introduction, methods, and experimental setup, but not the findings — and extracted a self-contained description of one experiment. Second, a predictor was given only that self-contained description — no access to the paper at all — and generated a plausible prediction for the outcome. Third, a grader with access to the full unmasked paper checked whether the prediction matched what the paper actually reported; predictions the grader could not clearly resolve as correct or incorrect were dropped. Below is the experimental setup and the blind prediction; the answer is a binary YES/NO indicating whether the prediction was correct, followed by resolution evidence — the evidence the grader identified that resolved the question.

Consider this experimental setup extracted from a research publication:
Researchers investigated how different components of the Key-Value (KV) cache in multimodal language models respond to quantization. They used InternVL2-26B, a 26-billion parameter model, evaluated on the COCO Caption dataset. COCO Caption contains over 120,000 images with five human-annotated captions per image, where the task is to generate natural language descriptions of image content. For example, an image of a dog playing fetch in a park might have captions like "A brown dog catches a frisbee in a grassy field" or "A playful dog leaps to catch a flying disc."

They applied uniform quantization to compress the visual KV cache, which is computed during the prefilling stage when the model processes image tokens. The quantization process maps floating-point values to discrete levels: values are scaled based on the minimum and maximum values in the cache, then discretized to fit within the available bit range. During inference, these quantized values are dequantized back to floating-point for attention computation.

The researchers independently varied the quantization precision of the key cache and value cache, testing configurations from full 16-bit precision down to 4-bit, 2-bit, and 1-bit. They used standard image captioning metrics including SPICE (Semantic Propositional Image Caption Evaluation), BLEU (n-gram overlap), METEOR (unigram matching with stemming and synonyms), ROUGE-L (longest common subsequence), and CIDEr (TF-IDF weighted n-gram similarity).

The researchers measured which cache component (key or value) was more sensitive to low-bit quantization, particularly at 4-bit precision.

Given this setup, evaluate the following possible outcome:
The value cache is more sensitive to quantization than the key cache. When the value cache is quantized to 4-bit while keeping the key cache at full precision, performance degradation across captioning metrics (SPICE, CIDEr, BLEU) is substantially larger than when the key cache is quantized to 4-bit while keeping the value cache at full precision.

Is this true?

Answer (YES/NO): NO